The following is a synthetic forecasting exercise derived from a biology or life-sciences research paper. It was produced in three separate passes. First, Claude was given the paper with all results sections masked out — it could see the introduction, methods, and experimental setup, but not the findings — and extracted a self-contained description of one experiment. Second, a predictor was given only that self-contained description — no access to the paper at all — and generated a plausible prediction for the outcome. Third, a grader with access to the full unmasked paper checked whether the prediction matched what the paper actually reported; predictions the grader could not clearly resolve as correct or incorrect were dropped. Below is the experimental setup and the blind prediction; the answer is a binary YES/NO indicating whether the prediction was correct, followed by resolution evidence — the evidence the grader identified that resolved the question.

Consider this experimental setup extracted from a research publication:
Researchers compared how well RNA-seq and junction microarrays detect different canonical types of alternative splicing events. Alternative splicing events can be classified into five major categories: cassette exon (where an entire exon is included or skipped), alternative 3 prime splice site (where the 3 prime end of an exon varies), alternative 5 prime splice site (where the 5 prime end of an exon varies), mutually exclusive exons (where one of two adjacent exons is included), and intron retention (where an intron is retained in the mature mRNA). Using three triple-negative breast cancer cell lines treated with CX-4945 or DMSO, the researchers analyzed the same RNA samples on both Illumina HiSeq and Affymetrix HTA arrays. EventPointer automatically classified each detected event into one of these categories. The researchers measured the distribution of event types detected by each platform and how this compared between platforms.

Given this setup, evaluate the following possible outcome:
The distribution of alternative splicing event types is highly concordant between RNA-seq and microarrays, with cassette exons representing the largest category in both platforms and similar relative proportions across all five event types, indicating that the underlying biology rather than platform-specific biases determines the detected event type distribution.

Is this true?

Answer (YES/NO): NO